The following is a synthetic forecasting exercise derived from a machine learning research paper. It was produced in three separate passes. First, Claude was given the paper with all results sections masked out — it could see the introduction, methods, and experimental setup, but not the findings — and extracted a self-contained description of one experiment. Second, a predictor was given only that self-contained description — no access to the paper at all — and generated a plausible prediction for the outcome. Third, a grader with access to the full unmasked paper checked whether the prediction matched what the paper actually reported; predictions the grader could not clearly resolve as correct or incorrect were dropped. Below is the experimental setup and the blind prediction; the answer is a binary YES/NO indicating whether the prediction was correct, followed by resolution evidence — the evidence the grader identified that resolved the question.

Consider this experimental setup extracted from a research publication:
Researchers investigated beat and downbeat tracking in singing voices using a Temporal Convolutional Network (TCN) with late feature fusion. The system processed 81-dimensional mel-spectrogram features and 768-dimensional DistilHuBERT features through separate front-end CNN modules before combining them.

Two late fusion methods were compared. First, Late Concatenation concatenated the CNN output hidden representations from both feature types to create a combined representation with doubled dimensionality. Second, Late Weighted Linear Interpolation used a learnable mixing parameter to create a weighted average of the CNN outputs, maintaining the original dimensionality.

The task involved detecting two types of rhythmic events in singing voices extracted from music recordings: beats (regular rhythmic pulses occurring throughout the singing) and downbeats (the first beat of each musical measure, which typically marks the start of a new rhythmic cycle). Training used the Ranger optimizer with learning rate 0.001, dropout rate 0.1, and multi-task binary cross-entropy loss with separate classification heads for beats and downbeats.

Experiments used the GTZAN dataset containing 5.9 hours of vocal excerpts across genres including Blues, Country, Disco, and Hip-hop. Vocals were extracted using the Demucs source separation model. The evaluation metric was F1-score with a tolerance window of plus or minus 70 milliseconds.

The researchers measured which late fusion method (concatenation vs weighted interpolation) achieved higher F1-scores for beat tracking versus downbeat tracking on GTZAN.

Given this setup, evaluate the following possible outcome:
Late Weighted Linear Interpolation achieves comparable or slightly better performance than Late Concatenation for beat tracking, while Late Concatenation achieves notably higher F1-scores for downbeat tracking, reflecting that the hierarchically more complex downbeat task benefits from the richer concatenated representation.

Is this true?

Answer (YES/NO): NO